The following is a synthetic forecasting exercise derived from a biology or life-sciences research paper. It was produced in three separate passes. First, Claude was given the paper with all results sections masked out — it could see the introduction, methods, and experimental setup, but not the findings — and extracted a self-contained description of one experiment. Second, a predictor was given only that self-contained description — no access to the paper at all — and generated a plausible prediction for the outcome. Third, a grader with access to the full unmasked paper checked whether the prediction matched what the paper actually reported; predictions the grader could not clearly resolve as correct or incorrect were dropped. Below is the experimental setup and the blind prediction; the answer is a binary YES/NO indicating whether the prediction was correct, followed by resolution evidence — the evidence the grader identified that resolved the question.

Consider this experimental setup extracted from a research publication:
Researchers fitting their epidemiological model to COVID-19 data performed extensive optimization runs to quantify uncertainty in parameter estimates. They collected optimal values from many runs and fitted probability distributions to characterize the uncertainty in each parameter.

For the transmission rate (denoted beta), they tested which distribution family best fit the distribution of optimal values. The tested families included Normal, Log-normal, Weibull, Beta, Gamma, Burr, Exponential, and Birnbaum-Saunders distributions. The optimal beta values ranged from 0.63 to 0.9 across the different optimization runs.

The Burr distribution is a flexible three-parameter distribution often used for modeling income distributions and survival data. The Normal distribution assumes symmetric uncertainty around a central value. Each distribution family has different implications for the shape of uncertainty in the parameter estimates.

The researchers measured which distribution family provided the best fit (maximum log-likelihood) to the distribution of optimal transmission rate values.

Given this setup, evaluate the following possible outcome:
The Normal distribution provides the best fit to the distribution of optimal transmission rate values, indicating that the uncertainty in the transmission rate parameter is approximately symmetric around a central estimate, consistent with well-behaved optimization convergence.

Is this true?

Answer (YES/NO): NO